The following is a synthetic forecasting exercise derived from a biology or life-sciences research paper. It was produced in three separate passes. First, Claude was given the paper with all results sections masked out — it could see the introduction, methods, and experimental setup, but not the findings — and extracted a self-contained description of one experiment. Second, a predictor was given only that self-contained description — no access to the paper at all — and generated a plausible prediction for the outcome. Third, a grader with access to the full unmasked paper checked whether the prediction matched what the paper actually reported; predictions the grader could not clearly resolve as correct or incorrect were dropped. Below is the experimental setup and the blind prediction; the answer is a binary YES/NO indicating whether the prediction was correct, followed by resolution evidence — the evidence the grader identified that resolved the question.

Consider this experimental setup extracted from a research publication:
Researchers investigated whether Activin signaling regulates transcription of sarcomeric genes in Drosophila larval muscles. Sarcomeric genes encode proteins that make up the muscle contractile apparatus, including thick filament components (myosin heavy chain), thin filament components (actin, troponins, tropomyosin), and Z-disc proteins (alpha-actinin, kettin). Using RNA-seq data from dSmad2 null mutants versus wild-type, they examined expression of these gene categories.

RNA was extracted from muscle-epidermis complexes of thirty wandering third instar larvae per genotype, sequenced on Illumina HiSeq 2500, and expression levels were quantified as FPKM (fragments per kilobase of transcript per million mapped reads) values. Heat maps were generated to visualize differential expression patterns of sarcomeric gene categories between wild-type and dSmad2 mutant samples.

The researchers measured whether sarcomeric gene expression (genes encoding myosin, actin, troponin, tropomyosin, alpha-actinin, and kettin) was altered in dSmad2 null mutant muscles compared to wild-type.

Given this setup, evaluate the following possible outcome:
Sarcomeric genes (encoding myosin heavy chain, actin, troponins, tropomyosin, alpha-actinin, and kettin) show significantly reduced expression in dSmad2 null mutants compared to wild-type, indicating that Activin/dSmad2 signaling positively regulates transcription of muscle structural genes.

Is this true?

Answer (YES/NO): NO